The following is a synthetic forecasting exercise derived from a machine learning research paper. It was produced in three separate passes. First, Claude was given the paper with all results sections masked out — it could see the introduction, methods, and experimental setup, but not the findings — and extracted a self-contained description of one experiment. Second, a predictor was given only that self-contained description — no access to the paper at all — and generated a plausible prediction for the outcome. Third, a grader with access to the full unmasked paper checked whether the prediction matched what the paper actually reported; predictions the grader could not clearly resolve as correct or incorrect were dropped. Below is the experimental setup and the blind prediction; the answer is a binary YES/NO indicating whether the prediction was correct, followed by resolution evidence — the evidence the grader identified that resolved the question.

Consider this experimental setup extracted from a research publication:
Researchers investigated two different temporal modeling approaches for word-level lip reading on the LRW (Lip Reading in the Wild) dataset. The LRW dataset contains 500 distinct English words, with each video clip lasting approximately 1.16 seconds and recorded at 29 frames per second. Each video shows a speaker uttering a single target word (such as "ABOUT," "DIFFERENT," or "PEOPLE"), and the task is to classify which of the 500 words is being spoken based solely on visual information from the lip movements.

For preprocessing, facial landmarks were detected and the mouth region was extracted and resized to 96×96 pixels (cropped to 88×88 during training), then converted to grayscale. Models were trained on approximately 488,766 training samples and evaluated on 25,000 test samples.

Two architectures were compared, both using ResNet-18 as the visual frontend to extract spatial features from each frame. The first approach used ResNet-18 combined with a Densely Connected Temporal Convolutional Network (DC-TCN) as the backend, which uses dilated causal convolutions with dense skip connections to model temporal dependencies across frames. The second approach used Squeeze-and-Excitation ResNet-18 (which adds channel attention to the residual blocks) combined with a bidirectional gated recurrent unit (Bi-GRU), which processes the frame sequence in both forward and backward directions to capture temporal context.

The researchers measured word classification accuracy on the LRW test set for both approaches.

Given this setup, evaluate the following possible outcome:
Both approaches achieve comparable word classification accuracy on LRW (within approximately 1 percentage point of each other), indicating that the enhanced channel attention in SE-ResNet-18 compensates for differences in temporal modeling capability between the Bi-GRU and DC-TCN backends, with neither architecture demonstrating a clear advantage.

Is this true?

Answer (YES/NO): YES